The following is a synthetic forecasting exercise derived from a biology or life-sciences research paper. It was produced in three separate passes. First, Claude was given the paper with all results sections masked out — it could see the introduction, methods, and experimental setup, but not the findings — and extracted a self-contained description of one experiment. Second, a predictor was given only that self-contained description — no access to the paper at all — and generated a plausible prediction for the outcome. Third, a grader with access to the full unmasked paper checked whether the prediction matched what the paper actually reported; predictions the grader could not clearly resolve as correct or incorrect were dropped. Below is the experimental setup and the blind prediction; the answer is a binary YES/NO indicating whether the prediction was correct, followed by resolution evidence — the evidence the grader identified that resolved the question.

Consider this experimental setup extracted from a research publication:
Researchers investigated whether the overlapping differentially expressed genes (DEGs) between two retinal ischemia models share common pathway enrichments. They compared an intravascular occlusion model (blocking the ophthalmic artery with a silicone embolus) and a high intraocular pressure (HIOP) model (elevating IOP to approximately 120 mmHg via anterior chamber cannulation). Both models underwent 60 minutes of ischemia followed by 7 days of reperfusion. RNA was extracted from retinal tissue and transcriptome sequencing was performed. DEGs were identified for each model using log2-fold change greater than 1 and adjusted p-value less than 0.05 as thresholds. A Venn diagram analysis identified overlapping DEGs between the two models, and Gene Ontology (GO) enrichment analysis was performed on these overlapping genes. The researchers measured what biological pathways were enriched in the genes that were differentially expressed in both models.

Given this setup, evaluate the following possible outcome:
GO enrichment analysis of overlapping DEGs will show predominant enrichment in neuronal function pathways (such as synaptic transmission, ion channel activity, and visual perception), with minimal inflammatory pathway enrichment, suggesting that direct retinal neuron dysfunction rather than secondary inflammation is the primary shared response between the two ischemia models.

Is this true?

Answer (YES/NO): NO